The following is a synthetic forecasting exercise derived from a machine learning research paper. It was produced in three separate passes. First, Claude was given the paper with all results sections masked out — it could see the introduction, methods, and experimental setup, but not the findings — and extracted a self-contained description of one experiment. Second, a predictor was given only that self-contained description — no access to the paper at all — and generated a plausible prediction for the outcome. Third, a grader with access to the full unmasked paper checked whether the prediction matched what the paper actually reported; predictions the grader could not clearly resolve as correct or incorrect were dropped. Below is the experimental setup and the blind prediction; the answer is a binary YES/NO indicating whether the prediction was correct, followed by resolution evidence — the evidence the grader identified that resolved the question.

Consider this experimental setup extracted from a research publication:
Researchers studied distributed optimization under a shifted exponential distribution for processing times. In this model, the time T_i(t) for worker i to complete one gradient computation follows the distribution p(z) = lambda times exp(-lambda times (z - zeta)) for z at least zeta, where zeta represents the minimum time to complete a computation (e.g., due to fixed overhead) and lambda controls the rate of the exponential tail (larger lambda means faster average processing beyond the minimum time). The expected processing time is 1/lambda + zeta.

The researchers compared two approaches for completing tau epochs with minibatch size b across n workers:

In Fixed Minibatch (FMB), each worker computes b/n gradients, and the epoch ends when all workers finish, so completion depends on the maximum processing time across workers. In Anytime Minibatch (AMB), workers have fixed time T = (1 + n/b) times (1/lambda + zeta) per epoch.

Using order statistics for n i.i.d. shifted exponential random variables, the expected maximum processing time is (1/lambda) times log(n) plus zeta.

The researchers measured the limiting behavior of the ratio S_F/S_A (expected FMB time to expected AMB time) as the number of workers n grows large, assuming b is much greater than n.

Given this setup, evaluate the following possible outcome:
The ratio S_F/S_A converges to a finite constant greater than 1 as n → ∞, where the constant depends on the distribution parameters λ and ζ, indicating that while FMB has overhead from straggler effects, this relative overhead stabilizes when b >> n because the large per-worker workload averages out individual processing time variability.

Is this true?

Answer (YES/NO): NO